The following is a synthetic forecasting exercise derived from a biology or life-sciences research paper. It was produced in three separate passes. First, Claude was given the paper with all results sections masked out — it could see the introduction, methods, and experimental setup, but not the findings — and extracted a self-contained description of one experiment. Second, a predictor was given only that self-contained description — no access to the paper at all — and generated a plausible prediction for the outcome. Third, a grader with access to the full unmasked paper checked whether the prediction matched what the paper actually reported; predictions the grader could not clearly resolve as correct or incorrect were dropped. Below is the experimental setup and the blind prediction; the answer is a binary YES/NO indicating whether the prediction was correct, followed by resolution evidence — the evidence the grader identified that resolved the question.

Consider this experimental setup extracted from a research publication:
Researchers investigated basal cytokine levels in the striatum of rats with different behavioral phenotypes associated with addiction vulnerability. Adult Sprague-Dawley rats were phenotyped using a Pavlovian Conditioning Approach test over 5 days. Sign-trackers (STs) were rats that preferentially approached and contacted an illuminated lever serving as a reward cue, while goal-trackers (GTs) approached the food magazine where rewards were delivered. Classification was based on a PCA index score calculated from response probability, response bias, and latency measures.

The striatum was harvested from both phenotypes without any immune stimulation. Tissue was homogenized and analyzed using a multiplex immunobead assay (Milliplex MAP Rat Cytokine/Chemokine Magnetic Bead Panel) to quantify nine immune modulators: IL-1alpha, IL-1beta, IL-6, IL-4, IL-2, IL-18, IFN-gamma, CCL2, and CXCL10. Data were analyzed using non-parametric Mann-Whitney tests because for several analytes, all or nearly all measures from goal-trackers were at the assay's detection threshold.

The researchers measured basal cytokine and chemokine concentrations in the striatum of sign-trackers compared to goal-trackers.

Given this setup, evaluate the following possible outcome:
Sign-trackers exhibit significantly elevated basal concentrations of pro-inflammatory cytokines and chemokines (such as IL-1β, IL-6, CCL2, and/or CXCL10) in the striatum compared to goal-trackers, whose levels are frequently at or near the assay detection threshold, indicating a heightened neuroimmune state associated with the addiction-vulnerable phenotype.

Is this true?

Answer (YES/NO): YES